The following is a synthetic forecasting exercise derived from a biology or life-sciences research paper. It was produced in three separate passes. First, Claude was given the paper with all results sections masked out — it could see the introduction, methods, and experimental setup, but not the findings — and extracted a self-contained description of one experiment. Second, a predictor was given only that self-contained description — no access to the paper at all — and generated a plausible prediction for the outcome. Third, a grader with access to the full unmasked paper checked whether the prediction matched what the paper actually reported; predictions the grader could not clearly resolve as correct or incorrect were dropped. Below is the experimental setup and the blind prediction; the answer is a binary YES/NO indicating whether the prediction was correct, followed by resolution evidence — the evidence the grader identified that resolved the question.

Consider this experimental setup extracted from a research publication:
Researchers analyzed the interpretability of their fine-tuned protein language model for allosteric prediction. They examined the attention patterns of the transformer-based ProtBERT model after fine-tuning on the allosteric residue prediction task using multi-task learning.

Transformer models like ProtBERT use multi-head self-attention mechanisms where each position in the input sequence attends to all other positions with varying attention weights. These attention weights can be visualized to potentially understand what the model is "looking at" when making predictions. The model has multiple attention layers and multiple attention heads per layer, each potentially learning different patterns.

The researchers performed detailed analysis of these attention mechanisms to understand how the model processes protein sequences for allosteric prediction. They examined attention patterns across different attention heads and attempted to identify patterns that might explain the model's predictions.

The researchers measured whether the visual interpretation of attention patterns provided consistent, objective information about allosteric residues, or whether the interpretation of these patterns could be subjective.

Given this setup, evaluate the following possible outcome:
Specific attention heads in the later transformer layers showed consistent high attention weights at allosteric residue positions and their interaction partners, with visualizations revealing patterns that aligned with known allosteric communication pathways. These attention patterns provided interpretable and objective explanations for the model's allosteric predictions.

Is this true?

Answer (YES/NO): NO